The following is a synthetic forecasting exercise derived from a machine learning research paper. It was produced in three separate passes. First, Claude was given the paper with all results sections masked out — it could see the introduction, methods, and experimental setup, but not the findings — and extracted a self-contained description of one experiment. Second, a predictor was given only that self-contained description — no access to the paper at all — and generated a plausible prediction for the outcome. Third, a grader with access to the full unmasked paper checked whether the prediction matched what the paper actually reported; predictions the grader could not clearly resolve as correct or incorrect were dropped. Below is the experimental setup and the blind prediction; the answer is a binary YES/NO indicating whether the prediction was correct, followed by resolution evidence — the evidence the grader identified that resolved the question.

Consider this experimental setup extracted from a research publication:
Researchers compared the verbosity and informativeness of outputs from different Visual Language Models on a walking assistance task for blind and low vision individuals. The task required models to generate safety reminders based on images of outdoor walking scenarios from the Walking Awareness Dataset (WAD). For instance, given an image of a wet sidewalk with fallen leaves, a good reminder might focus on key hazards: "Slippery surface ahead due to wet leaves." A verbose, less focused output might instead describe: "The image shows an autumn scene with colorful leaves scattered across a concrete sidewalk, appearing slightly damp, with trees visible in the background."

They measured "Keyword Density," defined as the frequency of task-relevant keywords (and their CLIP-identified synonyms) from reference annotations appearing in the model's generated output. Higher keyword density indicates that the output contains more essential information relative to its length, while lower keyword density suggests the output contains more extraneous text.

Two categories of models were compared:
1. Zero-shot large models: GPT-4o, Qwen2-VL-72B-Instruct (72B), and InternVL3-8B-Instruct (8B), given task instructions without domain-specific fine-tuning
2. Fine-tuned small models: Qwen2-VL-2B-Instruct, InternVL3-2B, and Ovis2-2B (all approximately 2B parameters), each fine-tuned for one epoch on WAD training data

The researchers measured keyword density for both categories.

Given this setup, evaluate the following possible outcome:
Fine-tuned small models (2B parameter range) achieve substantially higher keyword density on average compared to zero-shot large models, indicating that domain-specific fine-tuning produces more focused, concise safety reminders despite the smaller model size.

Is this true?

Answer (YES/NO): YES